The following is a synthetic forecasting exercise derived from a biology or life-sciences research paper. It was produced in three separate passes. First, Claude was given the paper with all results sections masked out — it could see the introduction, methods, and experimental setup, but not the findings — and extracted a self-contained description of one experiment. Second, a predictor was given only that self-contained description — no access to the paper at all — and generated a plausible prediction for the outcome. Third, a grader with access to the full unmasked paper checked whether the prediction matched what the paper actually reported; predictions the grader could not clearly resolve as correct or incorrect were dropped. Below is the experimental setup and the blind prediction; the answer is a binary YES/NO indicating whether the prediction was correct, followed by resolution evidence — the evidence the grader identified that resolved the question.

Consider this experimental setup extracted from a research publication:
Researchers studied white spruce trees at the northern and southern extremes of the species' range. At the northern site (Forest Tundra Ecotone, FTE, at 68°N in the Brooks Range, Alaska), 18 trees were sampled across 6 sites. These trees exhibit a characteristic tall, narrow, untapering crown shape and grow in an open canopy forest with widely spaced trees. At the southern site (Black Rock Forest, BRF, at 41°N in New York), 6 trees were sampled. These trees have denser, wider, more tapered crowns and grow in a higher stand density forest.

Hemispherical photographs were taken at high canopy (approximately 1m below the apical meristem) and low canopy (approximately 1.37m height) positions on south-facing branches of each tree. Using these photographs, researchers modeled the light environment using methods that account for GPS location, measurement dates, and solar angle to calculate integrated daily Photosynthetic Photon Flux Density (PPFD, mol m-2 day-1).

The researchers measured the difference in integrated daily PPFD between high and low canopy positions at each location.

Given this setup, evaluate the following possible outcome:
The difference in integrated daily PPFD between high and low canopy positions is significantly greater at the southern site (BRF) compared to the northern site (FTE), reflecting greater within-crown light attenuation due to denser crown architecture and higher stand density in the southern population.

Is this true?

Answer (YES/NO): YES